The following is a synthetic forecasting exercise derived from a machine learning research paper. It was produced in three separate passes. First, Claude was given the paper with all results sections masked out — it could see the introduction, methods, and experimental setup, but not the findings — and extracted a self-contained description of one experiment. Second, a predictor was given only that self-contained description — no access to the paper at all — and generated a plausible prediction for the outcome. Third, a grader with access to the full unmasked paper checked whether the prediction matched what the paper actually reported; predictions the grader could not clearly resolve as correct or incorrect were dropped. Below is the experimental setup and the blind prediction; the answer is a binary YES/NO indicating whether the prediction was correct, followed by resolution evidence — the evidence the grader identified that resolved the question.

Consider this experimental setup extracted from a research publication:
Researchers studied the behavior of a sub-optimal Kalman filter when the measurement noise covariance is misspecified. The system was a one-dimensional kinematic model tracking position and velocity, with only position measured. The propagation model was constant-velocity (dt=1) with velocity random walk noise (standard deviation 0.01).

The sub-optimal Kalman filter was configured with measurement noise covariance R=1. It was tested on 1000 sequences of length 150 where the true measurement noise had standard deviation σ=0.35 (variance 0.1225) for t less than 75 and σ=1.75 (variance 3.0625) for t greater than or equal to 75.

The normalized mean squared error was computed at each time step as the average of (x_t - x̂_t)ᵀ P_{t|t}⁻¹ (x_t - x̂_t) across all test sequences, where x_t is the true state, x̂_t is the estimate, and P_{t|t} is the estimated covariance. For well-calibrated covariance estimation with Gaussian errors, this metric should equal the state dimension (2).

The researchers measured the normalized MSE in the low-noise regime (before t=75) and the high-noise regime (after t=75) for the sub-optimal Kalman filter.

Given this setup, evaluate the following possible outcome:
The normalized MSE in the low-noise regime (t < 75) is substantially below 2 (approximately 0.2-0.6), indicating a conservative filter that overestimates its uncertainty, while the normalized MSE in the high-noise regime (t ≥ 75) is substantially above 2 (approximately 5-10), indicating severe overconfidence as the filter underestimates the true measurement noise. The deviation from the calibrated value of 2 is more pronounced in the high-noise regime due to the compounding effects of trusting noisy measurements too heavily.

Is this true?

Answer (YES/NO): NO